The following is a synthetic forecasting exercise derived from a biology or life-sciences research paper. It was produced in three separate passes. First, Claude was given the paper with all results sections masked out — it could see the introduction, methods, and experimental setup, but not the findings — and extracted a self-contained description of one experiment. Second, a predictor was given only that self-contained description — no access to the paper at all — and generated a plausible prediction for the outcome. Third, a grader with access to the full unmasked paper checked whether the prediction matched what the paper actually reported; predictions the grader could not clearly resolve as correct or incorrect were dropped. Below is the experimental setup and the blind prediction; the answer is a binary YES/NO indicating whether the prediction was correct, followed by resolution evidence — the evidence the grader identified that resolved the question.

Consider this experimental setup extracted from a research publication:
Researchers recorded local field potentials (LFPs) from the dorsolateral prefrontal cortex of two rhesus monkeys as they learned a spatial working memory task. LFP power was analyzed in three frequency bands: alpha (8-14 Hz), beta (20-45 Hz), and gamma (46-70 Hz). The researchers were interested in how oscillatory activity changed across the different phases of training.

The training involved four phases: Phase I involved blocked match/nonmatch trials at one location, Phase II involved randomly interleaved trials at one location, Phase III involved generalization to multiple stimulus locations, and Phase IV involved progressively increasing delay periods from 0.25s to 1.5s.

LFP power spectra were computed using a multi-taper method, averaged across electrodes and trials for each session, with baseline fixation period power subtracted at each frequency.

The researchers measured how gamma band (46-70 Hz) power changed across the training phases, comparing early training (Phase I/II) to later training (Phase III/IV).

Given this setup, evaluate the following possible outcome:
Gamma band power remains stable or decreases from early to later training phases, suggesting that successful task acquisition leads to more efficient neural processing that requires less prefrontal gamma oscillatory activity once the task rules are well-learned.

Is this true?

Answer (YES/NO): YES